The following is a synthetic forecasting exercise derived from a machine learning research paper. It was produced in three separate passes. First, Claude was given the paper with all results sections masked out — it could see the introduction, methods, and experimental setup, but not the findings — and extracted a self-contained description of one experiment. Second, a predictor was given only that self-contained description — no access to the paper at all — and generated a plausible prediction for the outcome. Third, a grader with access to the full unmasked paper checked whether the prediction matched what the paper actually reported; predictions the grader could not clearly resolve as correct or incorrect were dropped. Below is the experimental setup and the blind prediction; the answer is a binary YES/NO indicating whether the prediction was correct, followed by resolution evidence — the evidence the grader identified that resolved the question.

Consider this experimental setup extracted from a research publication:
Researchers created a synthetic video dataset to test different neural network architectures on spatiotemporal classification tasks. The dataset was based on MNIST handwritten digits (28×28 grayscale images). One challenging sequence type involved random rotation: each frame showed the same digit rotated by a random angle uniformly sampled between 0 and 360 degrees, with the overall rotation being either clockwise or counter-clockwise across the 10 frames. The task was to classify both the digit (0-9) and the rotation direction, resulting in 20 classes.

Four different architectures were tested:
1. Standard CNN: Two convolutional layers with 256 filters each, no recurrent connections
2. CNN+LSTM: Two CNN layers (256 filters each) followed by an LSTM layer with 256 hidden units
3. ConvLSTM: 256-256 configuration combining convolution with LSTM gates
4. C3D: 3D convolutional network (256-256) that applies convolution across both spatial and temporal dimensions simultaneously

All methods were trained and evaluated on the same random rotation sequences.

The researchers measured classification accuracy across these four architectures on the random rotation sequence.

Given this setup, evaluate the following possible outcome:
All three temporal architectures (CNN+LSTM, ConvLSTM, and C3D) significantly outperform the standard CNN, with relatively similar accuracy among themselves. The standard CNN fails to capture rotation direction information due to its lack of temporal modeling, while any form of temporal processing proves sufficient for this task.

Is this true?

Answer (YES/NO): NO